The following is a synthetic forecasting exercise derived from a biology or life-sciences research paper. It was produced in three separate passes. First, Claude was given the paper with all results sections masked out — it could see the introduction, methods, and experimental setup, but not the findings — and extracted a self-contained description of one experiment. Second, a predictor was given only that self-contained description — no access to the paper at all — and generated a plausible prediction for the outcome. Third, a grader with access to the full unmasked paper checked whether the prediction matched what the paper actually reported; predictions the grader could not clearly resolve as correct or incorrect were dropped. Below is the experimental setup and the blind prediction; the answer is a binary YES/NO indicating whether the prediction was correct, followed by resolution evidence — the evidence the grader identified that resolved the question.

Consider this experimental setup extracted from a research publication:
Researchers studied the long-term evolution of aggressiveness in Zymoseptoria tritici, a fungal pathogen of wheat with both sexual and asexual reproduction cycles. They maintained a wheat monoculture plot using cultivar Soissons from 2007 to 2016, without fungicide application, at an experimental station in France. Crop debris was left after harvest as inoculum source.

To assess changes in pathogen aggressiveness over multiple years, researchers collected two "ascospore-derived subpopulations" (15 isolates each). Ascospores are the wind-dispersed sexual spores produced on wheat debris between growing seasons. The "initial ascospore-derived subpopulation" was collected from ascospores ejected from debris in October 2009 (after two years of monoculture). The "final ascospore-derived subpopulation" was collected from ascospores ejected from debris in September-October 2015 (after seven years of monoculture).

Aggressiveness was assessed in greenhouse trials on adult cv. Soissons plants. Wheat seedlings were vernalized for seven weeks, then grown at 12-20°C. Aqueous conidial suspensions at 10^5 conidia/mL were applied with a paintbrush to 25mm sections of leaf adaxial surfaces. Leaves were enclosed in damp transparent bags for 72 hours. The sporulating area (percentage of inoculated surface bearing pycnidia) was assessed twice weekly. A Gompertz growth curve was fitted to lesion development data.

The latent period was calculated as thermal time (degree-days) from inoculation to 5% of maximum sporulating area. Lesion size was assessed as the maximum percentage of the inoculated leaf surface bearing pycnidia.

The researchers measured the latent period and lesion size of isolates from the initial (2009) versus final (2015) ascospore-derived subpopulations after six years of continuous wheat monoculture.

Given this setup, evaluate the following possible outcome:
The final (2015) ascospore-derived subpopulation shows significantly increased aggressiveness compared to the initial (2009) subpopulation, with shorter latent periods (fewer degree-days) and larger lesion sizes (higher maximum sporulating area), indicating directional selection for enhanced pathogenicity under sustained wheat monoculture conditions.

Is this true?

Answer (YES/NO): NO